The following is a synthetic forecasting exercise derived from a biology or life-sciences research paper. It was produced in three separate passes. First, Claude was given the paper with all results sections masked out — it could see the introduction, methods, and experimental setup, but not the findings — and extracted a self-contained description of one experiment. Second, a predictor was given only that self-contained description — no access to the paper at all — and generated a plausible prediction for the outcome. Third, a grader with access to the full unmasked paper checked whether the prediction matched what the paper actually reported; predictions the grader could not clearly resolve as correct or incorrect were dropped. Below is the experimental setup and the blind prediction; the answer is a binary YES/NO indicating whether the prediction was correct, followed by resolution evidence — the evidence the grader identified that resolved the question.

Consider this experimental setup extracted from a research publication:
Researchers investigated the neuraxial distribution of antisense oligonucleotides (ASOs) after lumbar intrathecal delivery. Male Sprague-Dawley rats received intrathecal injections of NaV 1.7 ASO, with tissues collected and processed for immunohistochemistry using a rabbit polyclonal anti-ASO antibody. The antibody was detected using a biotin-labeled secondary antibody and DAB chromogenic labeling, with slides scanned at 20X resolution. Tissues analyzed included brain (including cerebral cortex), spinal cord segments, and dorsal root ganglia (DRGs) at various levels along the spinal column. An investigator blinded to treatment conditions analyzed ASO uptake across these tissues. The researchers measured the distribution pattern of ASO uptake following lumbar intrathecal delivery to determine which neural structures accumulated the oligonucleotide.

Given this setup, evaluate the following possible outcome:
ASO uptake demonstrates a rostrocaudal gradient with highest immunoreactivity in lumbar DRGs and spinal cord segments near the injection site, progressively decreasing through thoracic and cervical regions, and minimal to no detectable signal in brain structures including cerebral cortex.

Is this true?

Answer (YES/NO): NO